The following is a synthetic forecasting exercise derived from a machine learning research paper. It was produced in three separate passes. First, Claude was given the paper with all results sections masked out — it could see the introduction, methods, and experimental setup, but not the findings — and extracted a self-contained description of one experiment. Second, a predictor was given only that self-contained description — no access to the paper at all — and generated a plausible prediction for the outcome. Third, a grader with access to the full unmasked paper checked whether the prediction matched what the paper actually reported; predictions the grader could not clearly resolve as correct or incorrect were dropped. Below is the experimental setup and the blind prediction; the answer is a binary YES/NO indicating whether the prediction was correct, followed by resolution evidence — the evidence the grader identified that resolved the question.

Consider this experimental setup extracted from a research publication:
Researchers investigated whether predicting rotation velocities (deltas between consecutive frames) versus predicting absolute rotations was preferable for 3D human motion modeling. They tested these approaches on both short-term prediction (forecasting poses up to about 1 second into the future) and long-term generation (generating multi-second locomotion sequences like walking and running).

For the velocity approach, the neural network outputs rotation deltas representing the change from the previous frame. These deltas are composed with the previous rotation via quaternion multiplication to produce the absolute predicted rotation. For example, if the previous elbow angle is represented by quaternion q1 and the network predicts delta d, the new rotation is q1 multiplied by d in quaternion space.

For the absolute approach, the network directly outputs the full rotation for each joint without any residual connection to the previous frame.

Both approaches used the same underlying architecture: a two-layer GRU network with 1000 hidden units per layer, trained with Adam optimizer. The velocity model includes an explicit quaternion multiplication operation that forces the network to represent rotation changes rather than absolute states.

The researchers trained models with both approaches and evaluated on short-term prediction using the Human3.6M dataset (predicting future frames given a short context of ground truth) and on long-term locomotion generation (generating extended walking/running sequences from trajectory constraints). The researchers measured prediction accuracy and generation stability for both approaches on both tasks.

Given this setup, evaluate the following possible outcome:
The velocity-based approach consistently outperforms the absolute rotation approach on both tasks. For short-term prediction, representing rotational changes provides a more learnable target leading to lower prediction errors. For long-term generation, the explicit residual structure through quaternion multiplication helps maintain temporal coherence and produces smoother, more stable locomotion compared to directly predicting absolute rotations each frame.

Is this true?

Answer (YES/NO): NO